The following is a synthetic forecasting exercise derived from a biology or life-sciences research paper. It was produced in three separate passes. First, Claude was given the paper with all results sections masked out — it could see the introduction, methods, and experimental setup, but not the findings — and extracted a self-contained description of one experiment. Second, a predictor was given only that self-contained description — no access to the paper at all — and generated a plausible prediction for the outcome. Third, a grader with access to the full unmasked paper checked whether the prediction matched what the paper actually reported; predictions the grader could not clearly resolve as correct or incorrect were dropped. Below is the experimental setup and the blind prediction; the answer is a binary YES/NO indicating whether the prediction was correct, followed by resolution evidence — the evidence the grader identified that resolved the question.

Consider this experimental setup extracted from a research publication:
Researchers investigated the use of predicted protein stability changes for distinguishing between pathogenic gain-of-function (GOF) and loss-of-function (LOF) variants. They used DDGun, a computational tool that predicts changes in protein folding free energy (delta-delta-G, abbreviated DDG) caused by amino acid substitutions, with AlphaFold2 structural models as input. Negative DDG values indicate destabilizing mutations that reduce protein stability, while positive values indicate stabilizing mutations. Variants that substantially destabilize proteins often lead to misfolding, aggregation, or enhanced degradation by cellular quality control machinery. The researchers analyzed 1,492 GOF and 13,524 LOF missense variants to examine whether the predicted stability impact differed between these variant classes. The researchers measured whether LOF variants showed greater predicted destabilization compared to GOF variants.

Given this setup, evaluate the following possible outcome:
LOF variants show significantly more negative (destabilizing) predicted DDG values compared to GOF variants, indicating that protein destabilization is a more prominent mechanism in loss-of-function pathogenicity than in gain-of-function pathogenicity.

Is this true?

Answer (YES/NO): YES